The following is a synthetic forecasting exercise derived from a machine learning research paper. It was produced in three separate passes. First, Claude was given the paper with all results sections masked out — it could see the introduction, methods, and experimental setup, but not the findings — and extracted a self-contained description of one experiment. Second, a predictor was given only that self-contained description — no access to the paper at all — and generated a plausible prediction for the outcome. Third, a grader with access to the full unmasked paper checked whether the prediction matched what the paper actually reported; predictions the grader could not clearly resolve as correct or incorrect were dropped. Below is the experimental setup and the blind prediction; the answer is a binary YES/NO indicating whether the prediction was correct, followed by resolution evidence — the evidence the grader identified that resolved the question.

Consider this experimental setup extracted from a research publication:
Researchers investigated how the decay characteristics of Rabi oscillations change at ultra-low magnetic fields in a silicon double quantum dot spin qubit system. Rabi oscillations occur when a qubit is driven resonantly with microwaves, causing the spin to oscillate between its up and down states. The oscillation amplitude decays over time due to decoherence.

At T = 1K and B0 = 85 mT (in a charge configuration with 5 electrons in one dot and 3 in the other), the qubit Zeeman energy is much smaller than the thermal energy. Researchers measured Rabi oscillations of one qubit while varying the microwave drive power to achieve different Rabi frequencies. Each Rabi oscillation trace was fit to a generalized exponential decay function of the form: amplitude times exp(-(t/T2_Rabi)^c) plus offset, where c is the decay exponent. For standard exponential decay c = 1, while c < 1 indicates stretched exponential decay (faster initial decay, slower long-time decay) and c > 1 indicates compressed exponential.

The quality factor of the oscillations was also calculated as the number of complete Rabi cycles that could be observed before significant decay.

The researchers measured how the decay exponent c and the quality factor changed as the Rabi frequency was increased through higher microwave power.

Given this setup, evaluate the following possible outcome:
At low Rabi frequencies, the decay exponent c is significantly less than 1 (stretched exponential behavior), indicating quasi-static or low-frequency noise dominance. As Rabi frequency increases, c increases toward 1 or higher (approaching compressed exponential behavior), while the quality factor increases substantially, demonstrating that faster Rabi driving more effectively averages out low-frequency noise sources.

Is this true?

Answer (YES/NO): NO